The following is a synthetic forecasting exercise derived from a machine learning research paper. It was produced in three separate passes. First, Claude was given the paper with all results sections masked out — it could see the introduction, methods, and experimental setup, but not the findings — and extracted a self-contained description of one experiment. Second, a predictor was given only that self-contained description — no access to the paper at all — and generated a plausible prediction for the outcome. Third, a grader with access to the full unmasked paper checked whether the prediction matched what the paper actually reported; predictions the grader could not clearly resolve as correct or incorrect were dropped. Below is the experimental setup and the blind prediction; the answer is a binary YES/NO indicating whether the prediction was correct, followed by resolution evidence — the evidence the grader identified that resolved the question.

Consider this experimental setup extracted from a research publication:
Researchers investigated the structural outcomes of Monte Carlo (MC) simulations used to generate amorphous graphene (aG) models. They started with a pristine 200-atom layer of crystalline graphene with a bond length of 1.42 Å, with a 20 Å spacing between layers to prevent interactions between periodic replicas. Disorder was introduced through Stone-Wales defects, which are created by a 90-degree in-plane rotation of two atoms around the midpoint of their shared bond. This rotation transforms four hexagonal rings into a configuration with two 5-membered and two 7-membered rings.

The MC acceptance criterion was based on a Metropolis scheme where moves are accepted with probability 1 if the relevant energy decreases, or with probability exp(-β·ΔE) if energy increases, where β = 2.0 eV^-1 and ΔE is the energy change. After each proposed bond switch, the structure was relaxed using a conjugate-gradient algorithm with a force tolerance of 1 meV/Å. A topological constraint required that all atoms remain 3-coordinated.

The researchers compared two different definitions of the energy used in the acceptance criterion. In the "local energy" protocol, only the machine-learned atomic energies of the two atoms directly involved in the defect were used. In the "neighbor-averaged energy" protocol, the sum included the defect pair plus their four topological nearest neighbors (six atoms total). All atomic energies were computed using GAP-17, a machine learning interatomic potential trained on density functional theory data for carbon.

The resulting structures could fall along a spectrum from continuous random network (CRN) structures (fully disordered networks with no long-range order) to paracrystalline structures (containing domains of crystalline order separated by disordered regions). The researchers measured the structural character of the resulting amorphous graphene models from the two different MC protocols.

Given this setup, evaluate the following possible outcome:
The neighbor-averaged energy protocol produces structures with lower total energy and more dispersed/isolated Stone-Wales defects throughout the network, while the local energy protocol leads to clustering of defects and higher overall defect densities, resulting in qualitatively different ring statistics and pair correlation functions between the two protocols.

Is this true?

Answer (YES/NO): NO